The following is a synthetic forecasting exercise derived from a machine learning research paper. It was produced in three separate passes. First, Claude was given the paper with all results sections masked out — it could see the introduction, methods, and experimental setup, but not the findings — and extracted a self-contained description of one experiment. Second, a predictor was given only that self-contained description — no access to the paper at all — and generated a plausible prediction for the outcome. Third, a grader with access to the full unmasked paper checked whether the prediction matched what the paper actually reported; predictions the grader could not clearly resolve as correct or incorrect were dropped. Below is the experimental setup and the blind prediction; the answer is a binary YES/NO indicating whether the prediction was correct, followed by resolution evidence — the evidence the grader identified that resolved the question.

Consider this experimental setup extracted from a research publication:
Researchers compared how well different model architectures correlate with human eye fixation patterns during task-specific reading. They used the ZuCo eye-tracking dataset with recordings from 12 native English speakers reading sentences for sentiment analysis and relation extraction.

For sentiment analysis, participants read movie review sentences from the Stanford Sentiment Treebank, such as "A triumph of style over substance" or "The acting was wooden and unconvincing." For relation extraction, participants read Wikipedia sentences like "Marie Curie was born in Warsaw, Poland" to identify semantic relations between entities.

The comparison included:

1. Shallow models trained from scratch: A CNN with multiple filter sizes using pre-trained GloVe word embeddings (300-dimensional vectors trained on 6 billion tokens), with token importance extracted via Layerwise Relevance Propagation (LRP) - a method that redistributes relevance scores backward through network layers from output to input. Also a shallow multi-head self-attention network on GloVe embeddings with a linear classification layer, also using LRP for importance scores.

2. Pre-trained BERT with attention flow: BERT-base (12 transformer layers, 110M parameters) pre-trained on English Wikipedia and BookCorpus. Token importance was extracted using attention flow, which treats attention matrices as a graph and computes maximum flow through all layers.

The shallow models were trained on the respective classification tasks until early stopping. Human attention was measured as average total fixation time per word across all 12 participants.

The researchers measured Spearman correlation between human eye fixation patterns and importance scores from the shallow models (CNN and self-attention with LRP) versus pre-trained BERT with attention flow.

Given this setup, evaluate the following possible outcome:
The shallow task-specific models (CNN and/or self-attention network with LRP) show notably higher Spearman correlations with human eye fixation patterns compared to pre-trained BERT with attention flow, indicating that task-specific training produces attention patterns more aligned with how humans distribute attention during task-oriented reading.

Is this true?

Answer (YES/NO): NO